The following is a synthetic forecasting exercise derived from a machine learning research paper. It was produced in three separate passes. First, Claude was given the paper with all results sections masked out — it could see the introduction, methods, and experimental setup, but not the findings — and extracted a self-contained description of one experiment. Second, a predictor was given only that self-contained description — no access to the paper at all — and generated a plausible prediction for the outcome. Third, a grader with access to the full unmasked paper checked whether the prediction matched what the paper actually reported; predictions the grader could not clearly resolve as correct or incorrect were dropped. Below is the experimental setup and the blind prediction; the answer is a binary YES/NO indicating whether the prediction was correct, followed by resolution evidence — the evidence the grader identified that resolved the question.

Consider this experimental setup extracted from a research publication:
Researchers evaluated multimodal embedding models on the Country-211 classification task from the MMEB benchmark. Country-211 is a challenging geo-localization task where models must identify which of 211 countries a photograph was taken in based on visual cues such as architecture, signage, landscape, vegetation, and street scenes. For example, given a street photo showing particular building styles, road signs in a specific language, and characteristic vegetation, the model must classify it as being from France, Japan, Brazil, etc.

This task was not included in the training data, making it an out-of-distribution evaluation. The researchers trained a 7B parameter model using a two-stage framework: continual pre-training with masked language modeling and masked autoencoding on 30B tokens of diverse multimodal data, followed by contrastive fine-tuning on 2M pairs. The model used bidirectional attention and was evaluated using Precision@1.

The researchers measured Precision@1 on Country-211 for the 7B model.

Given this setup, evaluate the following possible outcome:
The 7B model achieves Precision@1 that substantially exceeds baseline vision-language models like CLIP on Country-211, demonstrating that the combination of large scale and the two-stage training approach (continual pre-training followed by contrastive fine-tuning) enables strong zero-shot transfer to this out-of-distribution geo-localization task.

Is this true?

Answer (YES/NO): YES